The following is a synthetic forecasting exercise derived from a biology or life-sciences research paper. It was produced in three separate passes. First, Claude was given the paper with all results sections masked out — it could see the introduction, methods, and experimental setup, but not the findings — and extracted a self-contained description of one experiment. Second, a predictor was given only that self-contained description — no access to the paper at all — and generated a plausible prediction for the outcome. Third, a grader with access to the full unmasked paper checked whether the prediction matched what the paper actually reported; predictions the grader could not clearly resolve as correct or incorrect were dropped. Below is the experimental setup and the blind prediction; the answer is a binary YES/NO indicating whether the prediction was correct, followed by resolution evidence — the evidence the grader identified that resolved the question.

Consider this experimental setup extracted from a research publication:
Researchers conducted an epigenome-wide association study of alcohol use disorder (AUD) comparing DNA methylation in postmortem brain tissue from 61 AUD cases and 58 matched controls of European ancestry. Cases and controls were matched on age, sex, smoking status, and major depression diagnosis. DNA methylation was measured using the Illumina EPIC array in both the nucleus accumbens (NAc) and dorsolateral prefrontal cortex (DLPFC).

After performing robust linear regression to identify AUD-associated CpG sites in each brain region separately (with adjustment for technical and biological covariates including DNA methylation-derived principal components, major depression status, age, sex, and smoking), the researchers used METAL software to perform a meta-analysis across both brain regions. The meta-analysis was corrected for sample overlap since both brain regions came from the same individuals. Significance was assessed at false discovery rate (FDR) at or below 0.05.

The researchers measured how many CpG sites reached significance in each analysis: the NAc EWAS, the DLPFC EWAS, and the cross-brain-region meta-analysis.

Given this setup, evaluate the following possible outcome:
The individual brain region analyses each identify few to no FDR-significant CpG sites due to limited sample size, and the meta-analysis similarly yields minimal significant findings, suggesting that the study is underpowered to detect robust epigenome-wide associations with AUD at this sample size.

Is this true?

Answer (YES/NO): NO